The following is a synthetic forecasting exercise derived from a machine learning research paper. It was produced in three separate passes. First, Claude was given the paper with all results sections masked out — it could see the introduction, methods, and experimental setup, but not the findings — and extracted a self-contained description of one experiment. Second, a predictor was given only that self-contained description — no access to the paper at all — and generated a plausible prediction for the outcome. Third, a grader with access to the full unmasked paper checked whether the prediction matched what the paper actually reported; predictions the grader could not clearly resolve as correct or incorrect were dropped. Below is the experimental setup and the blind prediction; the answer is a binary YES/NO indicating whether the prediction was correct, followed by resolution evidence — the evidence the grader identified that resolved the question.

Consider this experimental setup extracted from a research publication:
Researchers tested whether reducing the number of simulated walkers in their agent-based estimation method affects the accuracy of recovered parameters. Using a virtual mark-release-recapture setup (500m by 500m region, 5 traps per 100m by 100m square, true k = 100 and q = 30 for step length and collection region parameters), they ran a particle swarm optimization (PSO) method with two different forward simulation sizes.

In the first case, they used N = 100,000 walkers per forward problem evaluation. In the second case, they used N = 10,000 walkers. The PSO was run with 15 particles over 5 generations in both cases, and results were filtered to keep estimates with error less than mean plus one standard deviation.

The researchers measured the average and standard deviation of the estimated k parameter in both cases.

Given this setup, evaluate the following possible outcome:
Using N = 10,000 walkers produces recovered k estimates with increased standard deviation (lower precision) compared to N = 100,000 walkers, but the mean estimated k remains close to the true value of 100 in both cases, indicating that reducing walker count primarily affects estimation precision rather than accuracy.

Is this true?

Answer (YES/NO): YES